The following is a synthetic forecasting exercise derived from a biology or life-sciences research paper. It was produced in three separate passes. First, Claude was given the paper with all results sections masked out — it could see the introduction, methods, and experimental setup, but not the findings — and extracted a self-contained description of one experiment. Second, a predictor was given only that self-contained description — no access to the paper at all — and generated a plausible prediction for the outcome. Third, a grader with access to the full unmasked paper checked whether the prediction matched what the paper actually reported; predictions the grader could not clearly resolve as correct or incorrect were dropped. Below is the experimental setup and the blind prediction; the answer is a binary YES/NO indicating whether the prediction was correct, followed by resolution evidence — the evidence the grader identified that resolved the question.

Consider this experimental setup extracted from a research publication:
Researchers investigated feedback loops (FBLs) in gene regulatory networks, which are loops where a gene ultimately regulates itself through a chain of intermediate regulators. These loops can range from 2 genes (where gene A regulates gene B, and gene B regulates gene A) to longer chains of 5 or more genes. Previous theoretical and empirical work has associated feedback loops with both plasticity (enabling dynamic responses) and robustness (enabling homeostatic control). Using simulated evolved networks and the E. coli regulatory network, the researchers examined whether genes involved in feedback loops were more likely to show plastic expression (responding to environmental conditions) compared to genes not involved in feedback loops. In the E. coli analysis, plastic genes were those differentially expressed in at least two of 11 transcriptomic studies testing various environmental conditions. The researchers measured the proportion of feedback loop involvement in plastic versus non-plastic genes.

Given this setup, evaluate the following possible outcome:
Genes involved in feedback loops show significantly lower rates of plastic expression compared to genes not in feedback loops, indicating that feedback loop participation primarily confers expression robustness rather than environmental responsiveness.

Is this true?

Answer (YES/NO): NO